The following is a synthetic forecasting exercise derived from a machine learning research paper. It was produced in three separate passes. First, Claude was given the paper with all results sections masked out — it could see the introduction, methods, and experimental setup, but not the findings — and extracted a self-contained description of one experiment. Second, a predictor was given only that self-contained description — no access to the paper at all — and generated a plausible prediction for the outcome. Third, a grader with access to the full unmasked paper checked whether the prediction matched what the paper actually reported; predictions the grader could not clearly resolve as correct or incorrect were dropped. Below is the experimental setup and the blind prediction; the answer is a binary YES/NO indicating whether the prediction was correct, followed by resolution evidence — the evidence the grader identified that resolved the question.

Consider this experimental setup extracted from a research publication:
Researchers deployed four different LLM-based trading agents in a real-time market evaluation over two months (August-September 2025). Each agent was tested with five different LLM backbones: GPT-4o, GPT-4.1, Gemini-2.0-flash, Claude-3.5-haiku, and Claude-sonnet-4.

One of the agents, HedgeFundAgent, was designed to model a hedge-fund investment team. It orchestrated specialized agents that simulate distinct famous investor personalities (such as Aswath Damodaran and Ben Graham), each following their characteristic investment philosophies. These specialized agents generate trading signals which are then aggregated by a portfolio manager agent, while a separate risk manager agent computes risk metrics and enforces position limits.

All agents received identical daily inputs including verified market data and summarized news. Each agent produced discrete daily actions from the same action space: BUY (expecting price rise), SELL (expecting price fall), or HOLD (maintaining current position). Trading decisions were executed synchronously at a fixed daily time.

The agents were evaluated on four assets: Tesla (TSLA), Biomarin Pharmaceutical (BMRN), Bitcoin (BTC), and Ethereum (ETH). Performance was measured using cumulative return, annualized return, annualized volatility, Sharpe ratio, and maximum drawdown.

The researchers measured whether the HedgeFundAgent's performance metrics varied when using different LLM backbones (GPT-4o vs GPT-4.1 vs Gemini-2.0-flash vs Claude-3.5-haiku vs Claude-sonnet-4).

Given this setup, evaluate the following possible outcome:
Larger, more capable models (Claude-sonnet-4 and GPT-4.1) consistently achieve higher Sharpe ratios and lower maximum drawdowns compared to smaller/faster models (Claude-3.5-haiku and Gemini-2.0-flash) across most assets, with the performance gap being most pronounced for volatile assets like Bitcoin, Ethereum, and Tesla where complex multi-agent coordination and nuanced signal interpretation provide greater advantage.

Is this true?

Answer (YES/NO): NO